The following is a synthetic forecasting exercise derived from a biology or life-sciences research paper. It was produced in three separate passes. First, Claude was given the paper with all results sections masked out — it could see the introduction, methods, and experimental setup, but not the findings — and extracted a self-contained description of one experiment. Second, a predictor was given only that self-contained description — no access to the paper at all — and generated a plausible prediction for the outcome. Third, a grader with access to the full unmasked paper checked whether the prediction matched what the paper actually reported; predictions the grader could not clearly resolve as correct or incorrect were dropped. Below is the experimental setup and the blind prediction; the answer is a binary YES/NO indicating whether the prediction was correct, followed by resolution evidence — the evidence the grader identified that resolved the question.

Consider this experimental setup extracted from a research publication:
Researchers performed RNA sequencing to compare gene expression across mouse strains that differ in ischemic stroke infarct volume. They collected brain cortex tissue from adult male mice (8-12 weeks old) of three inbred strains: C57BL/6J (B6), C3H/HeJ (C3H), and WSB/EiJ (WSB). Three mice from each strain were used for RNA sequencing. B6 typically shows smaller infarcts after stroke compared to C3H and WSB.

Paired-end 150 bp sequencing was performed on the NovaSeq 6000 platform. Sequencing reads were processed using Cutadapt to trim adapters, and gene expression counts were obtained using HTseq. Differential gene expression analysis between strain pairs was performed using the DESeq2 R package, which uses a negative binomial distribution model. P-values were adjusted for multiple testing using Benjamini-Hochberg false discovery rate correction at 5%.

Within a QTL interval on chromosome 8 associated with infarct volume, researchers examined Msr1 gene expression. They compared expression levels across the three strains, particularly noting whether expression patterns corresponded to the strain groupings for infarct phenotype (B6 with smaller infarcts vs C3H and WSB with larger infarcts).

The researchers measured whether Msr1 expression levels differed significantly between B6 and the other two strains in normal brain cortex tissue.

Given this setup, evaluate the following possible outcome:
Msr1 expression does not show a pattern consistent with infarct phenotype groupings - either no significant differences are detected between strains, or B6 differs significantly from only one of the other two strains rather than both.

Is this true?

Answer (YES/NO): YES